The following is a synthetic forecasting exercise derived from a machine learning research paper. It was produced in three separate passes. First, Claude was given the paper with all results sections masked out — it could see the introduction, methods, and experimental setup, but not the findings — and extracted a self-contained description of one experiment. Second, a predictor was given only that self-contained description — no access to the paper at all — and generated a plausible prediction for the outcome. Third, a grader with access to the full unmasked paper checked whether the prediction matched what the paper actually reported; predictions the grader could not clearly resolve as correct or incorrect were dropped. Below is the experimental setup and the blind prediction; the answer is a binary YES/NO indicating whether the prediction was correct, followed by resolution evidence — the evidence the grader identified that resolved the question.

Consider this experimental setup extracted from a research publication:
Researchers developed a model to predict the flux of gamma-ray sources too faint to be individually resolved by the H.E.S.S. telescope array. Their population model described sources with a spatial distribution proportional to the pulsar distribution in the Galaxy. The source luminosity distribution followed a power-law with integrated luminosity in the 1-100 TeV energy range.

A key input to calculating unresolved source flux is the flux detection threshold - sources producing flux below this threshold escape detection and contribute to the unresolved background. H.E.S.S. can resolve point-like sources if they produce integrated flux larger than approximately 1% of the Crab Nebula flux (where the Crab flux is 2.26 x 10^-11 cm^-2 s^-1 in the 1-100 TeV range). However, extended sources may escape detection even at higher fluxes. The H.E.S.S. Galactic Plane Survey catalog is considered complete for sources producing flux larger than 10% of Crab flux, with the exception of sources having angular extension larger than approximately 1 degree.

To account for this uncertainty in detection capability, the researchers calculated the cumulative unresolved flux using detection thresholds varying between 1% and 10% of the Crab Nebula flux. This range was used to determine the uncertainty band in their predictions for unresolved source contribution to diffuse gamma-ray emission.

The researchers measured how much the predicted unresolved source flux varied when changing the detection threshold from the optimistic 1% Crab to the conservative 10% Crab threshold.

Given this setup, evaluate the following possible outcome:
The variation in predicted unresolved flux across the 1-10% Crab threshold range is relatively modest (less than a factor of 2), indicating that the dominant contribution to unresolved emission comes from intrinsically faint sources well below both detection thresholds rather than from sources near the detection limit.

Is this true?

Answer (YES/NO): NO